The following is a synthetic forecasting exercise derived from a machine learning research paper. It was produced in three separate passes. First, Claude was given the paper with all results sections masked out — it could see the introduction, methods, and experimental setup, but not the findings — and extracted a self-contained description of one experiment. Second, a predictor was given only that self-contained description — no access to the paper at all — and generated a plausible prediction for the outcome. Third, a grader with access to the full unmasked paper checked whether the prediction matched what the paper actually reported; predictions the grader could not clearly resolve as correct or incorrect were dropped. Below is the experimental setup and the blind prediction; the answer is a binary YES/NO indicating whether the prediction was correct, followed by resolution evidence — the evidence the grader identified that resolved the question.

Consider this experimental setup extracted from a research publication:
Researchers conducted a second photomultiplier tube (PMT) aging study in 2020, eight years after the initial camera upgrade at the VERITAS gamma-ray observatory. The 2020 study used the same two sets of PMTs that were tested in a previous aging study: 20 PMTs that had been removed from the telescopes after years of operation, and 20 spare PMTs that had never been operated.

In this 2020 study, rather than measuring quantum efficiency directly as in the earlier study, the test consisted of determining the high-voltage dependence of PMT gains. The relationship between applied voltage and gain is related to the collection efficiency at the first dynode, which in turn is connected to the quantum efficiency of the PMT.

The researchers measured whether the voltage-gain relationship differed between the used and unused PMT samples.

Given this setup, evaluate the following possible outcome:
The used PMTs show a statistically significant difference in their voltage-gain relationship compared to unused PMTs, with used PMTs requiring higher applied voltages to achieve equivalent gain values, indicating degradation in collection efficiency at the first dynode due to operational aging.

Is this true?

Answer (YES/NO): NO